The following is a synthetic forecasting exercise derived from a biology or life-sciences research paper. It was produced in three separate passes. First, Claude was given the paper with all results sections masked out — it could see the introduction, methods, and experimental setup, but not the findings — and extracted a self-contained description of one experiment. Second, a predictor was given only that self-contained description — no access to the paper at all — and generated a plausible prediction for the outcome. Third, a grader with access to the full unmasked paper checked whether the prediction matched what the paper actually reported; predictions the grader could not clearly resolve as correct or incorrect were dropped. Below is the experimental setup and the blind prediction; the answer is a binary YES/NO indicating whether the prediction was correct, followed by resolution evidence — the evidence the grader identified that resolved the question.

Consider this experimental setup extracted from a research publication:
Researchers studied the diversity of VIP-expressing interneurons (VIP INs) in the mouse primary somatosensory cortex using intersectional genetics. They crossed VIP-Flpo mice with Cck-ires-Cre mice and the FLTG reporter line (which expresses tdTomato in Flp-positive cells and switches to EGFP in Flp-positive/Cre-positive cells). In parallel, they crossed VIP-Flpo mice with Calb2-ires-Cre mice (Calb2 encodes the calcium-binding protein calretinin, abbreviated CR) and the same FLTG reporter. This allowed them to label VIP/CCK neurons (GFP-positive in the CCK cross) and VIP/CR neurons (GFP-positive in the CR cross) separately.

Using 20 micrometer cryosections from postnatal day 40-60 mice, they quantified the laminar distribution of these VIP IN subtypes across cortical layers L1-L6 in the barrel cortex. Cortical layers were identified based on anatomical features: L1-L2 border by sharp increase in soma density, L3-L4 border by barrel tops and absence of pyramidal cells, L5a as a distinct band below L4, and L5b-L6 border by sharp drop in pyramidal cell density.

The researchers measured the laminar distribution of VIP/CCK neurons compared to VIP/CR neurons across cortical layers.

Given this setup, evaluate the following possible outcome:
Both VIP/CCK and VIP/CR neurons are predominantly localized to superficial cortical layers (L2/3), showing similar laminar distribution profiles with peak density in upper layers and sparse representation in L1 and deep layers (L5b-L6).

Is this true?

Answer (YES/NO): NO